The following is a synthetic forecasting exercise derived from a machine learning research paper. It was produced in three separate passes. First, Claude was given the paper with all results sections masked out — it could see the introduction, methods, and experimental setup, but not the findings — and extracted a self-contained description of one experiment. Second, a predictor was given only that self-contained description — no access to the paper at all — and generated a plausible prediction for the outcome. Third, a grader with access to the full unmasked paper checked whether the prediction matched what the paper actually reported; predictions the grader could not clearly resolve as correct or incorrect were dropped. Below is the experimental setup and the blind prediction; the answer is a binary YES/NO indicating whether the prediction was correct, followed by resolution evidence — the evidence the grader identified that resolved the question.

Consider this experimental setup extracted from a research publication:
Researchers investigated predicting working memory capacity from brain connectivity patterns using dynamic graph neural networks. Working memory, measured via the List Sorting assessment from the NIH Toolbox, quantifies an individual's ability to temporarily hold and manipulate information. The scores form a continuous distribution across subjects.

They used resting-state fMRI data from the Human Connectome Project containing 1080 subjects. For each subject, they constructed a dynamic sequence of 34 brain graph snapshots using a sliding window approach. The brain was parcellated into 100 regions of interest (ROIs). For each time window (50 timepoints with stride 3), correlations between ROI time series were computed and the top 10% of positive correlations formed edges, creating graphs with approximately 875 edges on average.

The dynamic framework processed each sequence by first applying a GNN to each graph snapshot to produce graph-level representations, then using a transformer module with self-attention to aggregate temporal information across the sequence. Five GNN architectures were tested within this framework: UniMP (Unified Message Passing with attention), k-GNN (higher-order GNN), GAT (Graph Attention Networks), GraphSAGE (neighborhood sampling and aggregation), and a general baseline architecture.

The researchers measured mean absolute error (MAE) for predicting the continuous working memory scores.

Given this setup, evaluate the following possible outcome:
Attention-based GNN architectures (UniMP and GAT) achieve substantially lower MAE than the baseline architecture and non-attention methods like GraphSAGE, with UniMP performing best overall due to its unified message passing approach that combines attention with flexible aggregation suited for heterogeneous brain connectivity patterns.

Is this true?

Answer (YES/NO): NO